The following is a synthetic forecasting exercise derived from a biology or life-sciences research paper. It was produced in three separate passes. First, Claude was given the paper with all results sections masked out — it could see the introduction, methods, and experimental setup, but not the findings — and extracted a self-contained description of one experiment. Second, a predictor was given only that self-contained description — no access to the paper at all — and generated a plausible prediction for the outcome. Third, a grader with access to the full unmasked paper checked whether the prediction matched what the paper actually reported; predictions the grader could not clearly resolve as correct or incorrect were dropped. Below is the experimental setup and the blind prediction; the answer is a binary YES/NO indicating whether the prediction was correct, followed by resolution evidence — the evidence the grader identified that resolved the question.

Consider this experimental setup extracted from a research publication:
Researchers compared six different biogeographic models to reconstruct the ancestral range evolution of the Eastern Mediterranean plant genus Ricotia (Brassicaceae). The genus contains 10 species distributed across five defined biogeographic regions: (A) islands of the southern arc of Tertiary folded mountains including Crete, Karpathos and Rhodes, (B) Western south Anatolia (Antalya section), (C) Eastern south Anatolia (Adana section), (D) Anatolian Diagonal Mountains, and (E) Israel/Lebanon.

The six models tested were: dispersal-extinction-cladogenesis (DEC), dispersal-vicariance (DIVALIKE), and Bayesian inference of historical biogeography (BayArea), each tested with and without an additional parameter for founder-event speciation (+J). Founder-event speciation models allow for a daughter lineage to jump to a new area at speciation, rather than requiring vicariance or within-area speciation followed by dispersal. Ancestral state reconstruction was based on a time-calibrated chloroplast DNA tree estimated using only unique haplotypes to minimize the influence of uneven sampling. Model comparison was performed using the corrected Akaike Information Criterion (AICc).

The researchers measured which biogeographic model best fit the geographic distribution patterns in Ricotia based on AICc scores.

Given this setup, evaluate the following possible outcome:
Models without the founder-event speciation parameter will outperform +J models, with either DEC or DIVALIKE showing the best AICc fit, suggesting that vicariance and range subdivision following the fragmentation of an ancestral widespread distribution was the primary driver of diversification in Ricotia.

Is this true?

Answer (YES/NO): NO